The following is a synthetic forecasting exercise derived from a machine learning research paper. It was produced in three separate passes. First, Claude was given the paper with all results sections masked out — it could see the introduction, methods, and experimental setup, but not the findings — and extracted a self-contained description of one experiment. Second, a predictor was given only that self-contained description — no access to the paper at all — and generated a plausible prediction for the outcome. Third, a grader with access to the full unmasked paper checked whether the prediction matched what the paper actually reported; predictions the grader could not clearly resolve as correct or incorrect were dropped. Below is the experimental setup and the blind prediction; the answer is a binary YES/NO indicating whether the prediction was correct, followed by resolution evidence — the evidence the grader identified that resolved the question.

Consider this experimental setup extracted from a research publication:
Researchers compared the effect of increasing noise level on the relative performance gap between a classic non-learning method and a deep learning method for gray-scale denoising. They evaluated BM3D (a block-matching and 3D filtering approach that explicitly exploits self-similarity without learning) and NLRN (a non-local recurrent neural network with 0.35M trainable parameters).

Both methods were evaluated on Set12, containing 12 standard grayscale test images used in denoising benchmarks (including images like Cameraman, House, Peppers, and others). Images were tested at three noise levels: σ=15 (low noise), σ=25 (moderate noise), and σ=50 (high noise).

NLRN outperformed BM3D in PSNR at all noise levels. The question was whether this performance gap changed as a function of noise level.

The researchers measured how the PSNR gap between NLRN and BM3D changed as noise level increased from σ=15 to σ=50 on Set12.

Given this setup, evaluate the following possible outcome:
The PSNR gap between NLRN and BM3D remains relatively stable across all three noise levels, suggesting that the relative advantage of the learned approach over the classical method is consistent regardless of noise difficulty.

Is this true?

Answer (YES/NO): NO